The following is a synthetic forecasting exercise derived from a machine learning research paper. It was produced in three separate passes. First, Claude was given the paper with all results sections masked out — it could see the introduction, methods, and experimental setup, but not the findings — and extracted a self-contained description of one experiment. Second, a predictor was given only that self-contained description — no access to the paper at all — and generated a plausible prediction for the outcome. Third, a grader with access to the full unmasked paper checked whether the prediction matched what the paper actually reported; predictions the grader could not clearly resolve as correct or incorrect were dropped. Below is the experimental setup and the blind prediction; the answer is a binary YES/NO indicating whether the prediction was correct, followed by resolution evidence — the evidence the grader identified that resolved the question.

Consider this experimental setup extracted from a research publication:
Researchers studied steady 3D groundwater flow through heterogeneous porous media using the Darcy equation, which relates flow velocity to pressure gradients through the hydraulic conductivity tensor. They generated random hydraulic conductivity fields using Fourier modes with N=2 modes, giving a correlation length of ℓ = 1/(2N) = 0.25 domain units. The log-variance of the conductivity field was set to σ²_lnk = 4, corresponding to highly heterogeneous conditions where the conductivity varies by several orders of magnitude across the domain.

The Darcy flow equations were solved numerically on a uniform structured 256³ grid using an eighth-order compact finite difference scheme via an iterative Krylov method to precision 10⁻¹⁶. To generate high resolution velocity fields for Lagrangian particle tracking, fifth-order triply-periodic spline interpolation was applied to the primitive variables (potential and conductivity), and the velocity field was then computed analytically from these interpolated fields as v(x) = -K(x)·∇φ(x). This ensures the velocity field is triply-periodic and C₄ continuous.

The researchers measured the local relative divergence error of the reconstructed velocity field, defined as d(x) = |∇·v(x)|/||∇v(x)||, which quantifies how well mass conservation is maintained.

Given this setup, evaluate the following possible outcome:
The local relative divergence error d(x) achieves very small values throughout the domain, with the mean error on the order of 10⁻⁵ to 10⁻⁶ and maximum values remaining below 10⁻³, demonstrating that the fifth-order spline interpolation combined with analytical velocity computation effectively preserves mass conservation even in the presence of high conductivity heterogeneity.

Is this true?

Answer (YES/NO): NO